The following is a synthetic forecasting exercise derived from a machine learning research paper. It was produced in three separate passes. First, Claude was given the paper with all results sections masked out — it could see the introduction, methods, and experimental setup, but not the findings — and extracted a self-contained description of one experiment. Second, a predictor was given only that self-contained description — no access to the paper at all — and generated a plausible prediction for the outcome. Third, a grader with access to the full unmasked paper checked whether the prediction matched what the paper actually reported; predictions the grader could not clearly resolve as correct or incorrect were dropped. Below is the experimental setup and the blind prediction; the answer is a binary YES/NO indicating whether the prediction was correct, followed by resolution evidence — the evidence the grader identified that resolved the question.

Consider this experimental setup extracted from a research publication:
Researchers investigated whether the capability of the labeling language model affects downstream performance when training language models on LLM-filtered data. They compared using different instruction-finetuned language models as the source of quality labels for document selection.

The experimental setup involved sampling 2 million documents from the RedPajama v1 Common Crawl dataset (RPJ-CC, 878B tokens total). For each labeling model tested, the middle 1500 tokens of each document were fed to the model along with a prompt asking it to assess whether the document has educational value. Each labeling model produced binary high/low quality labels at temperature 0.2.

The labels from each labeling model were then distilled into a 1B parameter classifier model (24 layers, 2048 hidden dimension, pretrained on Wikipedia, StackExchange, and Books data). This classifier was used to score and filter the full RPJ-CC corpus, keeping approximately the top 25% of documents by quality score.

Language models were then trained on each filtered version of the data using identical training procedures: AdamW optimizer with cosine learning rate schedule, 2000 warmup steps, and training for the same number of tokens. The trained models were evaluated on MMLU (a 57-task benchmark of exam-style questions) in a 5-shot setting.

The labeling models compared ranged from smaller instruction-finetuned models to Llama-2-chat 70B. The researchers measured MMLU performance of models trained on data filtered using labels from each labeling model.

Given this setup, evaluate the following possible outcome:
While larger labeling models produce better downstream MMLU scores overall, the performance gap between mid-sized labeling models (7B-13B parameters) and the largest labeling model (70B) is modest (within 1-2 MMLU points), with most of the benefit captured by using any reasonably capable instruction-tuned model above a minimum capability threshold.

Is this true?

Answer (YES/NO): NO